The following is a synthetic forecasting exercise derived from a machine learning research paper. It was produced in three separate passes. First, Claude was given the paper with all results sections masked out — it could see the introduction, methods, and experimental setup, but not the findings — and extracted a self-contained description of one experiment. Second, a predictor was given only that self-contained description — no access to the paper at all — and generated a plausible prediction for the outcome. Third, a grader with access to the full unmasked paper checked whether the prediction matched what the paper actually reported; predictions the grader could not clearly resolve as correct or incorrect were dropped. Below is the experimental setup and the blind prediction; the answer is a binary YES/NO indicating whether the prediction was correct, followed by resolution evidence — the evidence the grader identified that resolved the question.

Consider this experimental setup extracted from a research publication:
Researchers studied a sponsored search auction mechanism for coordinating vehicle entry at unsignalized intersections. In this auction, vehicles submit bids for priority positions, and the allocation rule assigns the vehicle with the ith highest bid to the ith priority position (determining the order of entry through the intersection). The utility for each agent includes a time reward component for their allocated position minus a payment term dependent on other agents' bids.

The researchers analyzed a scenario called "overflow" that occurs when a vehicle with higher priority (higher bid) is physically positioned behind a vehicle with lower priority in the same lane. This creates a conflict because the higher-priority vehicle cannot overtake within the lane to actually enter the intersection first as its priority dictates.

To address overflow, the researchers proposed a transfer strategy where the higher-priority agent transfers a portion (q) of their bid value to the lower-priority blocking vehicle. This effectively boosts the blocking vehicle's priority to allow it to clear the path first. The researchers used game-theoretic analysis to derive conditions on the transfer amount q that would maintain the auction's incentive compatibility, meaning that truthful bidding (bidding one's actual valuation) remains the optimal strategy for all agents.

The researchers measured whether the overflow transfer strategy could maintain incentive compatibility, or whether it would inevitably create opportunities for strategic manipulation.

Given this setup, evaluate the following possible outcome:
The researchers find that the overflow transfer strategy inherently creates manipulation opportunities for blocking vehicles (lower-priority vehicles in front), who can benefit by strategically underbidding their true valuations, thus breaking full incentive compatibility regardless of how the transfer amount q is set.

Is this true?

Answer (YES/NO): NO